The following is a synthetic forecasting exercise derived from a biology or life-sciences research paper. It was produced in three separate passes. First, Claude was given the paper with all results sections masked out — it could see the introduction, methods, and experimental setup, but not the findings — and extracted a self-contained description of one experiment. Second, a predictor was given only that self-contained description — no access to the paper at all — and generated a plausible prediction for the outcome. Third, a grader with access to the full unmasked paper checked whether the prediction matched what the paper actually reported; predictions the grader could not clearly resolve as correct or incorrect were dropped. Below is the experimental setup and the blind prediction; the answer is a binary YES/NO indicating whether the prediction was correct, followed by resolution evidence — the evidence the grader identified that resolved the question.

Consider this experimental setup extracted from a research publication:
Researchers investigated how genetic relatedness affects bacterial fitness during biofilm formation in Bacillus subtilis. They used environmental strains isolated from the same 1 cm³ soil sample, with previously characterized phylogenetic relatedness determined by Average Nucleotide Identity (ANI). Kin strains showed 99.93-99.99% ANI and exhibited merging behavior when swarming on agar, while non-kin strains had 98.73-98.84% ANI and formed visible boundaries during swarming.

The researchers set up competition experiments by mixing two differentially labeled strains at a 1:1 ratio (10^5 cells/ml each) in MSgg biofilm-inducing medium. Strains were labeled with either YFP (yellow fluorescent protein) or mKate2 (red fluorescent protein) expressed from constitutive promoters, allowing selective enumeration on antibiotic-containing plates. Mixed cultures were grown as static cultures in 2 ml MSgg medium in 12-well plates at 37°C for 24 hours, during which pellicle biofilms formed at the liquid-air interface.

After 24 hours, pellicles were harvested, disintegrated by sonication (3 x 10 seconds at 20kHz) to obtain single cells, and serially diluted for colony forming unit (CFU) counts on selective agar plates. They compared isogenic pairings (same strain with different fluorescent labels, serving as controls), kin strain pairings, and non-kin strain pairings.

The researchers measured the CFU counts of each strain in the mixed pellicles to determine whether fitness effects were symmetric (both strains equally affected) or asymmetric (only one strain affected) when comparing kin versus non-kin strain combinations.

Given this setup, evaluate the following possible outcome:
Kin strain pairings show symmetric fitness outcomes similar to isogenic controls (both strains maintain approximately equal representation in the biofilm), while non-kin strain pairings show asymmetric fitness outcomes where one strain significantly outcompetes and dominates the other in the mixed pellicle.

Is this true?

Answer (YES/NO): YES